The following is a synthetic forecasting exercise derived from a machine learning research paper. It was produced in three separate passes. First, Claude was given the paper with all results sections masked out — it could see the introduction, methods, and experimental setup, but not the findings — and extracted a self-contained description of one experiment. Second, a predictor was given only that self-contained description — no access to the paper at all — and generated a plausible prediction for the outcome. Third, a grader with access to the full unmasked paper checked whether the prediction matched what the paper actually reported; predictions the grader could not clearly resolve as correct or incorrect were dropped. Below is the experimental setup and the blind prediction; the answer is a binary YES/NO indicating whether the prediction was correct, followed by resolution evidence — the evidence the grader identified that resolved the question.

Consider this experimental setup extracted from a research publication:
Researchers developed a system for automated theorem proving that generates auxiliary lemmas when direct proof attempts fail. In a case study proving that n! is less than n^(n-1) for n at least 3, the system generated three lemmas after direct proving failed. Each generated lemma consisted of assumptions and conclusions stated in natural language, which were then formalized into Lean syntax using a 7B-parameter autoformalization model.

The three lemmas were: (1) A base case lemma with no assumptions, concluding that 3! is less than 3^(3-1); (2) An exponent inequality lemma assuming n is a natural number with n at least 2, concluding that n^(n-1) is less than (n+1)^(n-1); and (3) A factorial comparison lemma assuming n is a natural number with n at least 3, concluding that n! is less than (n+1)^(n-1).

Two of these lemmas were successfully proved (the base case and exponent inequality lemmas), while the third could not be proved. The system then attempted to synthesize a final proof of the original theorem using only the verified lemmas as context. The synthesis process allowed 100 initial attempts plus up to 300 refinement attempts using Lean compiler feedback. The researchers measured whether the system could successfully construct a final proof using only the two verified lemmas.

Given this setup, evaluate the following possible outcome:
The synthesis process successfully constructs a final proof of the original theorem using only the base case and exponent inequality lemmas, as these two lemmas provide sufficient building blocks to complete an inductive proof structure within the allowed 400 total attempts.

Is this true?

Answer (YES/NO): YES